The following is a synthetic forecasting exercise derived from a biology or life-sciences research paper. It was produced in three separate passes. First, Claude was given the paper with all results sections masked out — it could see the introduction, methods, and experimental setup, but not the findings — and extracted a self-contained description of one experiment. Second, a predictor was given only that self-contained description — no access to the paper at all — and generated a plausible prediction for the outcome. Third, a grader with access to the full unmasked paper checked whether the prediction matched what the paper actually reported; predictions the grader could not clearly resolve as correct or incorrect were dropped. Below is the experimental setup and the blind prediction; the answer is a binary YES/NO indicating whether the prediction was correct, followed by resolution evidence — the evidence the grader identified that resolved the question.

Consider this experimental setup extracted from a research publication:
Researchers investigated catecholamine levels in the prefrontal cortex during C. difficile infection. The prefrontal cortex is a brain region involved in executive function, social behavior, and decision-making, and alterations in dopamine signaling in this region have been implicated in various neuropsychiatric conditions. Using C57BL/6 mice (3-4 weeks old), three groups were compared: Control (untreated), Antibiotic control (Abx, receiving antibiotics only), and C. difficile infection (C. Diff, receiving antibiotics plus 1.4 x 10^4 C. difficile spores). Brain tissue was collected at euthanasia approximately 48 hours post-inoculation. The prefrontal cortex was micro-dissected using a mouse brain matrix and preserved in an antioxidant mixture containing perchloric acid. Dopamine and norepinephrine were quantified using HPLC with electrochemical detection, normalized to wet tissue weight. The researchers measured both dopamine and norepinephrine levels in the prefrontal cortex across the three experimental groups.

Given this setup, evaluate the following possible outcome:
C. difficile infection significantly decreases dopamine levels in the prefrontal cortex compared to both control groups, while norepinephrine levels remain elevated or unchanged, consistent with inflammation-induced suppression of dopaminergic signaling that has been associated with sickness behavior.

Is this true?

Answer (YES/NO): NO